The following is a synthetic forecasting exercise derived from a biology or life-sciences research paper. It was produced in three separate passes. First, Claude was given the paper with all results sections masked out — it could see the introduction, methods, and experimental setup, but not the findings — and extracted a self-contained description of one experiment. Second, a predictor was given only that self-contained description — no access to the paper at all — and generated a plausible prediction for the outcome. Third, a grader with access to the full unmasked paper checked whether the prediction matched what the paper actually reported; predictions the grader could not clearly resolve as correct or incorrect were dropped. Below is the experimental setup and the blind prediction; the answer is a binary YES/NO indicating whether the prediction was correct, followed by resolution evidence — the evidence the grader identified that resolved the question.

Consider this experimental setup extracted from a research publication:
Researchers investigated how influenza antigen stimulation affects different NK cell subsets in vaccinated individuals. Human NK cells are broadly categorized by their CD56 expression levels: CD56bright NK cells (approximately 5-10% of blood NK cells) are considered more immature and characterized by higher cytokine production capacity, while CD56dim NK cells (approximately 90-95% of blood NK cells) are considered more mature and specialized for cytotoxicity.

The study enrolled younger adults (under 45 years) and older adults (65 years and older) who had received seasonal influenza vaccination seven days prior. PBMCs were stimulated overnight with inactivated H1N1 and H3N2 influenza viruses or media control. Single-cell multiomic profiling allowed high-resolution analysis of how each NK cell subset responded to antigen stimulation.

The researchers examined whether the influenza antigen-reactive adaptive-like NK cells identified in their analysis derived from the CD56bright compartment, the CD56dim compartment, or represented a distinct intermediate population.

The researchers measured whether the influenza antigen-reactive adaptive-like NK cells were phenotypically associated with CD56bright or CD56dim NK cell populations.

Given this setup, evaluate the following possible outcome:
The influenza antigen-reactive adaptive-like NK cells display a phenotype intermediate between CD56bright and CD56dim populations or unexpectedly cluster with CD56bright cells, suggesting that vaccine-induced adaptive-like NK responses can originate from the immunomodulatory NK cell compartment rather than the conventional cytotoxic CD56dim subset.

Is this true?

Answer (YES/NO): NO